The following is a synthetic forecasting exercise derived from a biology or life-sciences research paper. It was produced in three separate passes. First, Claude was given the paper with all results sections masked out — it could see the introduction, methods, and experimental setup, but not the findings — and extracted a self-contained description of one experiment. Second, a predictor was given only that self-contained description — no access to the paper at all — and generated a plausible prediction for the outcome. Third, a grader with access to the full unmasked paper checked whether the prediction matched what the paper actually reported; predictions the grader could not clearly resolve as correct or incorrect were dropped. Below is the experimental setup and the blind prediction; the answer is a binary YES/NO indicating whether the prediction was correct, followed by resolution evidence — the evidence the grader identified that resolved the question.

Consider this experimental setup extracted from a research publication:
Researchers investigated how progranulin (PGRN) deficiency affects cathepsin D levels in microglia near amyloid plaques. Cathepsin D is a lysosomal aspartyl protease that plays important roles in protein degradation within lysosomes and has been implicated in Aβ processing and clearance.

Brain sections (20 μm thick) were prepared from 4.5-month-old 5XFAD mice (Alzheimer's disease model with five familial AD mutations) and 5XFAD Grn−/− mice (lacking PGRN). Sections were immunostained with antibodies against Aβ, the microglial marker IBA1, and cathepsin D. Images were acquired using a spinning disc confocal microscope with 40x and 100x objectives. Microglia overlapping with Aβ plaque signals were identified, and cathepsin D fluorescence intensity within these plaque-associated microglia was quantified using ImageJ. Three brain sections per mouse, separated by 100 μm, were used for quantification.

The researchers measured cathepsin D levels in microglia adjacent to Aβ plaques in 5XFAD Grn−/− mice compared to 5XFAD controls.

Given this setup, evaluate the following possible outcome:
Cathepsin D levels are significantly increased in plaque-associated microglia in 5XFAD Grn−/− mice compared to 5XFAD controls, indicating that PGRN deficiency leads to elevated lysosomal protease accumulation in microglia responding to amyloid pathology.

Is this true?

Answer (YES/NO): YES